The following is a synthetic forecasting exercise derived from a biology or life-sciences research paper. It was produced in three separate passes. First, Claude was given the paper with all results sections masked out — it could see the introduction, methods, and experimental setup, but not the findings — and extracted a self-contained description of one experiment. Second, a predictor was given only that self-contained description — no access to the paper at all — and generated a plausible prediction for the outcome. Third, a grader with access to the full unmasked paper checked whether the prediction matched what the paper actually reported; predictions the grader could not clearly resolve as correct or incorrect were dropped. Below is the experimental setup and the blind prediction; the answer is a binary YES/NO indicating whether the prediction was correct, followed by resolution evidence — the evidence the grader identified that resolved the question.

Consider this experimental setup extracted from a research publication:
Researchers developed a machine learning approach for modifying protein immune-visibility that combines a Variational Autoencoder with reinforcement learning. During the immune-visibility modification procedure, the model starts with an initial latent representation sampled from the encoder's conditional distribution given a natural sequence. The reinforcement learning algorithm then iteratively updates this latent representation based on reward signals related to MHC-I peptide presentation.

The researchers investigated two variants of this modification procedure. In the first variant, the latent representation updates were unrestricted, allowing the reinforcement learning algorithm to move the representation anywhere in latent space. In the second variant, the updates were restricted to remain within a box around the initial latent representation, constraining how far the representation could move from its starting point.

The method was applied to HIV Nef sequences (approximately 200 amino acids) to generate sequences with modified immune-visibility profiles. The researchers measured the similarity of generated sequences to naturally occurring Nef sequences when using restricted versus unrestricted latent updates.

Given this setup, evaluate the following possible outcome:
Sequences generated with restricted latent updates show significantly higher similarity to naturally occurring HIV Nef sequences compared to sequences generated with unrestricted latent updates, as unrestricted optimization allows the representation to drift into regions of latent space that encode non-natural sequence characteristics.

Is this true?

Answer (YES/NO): YES